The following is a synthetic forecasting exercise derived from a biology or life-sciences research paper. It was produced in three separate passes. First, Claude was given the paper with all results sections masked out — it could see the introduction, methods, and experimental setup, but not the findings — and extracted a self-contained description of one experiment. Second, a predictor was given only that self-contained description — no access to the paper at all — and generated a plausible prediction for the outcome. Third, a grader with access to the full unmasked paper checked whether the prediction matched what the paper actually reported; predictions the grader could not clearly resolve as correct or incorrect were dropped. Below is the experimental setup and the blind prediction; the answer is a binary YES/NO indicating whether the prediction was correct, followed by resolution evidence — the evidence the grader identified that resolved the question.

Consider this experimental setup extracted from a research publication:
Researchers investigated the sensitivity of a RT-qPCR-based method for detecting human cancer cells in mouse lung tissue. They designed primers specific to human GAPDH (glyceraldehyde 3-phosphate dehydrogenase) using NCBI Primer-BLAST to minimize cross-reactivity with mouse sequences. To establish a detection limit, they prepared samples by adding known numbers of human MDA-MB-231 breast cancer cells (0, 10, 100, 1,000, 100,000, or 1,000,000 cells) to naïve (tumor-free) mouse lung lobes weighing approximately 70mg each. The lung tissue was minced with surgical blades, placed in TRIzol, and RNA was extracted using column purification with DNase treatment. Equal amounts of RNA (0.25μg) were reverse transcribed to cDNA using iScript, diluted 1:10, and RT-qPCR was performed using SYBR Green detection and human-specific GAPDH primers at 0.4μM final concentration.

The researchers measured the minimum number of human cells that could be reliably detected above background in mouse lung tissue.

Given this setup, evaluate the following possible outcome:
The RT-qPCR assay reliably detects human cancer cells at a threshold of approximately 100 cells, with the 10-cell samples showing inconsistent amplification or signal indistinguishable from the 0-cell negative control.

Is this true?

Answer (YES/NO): YES